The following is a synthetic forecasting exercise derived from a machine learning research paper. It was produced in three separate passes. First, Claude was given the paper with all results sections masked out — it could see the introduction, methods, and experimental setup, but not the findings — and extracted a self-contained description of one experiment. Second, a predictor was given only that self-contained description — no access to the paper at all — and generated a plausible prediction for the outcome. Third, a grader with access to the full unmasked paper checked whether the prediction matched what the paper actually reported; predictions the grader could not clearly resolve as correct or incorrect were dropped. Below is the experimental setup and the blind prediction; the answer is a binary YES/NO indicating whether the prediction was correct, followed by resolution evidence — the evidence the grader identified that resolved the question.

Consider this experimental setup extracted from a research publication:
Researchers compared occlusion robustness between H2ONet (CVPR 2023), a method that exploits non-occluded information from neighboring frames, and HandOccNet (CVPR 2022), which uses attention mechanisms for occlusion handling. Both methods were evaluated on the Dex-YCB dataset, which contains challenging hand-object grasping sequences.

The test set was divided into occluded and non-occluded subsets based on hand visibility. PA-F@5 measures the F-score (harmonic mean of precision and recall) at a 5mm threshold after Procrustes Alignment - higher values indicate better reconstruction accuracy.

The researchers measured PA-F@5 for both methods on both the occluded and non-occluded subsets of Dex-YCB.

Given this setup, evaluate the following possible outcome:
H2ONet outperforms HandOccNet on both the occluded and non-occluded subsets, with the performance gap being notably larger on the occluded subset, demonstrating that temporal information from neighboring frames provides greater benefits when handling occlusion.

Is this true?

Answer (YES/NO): NO